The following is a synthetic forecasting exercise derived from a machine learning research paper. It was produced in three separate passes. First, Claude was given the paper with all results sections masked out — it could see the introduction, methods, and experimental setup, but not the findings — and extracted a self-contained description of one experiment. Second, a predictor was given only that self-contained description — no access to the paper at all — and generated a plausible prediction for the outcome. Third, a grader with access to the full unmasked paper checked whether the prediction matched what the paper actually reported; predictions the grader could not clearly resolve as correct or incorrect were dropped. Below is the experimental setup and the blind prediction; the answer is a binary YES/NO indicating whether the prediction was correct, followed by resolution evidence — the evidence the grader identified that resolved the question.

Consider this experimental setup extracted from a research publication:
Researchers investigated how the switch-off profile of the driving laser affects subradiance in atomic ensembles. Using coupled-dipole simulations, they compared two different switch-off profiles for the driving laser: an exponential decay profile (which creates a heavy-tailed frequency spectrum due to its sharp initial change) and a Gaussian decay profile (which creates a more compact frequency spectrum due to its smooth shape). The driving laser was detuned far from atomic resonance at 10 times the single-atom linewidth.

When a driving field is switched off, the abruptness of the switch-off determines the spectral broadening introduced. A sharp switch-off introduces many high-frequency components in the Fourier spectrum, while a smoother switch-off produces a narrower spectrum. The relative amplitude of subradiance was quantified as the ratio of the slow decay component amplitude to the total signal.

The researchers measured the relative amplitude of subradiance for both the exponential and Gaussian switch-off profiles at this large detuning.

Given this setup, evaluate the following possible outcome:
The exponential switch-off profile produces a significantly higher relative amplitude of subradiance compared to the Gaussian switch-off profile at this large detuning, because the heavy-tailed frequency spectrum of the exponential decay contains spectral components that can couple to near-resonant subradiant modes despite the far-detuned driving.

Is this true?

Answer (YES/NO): YES